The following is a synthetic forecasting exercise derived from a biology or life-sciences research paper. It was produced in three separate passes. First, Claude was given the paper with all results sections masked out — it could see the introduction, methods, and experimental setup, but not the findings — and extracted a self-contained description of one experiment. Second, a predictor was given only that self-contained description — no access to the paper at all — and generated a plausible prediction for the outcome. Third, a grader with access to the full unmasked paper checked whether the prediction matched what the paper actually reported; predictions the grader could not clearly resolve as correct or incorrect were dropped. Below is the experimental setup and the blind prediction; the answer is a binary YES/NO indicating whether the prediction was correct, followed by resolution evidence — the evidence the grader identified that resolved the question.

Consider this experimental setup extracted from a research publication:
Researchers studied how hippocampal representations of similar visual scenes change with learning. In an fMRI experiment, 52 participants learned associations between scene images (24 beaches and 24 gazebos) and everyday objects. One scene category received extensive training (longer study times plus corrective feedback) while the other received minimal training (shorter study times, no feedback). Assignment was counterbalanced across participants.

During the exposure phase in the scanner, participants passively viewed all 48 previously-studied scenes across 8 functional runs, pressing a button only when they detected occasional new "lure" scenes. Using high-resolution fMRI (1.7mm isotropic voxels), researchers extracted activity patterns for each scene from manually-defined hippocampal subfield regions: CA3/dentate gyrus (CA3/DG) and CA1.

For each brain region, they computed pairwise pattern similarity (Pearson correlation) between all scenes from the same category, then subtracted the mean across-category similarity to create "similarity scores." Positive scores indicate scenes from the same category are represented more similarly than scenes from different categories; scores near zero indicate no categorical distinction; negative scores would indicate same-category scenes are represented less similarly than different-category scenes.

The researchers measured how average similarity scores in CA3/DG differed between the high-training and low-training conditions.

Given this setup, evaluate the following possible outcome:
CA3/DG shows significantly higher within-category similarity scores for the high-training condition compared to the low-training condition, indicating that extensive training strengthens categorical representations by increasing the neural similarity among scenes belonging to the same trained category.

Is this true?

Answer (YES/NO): YES